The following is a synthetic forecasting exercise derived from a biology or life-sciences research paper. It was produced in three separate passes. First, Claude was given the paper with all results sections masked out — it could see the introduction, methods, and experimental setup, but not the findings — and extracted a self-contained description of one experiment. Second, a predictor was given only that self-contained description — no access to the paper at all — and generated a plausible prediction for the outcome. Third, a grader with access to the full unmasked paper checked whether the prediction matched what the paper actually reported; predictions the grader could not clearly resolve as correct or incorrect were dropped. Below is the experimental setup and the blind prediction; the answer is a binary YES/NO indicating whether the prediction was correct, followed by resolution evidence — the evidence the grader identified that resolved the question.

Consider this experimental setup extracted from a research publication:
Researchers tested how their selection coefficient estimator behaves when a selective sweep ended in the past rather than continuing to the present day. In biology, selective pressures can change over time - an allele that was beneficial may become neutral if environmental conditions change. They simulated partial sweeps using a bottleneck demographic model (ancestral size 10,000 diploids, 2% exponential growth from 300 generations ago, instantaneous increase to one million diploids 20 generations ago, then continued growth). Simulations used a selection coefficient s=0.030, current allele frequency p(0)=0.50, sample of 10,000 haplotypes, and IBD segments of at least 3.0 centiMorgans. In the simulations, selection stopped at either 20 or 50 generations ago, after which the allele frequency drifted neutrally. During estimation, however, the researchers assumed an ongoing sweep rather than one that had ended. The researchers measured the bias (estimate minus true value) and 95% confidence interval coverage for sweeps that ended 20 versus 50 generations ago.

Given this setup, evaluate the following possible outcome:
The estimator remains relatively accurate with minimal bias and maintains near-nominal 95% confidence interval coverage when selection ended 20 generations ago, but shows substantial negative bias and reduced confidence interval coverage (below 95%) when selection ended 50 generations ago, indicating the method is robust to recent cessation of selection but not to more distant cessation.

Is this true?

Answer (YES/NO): NO